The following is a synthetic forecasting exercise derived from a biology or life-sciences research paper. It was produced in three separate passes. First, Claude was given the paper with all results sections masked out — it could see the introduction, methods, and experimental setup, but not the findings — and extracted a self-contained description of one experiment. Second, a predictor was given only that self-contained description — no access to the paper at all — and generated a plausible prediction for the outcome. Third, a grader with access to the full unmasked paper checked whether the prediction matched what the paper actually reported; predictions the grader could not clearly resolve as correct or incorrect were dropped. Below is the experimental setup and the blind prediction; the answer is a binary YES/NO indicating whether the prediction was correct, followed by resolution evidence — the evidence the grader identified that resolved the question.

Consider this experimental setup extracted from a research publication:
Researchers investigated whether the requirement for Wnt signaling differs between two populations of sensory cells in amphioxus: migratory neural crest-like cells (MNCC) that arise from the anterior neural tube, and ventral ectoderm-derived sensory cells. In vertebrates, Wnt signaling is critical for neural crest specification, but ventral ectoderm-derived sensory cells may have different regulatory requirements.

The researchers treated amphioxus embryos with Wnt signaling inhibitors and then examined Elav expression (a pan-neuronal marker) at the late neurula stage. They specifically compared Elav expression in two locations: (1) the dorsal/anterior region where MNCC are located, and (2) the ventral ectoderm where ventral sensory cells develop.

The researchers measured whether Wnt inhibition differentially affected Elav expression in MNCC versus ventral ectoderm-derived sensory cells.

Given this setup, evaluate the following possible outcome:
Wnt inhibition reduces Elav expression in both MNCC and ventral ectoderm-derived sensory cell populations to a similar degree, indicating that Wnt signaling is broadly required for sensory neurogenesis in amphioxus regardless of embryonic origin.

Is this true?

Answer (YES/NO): NO